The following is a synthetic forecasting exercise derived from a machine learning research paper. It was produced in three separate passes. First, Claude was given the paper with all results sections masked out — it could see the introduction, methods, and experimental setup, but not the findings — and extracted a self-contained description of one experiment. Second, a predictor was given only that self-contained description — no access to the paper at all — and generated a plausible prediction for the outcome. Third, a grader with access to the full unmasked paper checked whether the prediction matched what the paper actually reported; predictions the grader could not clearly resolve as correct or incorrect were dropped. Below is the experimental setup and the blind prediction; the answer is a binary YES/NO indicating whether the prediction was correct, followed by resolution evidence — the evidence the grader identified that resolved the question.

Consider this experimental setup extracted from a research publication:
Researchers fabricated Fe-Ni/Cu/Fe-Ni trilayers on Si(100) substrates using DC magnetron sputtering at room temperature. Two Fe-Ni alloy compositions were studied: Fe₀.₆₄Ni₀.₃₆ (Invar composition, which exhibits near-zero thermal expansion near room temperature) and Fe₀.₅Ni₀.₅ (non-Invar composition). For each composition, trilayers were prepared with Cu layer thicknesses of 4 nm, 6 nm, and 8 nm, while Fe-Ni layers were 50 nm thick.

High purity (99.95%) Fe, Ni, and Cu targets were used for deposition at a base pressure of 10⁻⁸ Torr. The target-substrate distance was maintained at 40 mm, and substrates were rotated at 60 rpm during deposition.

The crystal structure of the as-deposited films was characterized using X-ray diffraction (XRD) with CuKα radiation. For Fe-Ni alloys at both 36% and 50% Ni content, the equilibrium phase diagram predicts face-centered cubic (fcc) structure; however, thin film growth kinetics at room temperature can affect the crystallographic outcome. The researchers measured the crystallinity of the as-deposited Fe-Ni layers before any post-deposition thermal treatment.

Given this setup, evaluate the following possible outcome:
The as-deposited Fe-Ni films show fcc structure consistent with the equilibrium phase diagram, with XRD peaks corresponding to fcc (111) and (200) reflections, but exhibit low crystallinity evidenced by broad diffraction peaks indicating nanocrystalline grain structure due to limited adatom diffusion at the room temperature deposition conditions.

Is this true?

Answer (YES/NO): NO